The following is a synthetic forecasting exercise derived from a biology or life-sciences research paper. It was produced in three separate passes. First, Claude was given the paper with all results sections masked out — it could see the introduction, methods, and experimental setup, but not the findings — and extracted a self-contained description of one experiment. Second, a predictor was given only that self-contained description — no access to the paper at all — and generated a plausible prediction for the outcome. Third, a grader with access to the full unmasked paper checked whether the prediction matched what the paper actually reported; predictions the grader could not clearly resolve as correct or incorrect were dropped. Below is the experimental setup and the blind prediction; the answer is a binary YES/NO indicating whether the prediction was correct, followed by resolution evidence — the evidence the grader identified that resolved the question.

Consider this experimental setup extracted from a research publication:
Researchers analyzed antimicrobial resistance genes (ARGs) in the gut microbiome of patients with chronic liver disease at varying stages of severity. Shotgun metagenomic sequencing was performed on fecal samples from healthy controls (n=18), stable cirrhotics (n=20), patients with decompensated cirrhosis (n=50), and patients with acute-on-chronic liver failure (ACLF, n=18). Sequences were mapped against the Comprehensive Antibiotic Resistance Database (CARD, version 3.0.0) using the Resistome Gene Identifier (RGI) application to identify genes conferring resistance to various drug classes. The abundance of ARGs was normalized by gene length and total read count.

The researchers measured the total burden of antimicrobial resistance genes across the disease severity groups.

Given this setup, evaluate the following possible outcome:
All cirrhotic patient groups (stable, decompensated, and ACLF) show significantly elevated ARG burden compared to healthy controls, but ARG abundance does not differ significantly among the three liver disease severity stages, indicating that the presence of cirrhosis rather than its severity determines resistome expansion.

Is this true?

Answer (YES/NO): NO